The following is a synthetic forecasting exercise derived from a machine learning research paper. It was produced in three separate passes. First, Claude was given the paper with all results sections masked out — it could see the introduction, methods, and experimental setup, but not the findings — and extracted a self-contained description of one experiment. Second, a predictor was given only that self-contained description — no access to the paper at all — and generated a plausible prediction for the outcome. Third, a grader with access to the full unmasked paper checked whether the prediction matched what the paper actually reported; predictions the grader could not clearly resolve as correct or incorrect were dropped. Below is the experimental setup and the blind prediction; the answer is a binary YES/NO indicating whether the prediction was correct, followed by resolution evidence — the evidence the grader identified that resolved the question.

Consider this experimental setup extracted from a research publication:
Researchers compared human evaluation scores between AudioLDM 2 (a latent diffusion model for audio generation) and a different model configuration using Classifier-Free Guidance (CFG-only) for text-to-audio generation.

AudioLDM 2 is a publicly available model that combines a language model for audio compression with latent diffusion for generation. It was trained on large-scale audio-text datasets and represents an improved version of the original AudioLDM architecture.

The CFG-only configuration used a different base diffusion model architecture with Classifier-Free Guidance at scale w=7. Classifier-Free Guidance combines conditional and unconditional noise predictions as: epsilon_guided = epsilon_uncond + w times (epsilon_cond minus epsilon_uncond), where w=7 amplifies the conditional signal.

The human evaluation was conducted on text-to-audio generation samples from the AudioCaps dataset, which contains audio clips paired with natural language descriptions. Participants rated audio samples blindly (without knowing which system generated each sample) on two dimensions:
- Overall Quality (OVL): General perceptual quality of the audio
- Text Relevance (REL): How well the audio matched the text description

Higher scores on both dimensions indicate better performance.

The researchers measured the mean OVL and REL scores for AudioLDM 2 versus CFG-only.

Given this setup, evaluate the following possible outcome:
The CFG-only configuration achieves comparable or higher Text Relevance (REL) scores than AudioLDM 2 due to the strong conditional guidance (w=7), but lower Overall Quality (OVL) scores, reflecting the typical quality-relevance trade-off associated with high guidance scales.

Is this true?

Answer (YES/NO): NO